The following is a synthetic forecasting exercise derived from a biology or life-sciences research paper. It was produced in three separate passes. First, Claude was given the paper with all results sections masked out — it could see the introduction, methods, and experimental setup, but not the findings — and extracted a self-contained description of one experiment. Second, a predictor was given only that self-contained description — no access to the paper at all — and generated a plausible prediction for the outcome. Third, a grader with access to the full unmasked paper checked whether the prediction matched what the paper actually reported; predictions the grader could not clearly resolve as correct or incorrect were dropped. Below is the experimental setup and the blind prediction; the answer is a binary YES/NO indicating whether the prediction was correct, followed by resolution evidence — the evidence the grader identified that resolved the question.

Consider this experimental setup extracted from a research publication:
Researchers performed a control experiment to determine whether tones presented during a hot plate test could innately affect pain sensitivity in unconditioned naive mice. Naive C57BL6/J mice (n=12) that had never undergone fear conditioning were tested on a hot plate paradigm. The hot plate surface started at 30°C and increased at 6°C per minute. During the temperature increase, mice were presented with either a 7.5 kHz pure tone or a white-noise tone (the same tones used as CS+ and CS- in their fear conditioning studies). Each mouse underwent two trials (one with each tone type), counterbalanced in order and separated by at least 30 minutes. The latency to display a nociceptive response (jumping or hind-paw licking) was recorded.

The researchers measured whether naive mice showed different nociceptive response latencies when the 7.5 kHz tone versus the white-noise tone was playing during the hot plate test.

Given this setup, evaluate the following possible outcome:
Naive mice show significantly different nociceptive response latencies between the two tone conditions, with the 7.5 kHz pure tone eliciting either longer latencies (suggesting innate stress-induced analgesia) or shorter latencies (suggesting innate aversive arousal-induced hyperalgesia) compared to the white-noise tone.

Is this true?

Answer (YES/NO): NO